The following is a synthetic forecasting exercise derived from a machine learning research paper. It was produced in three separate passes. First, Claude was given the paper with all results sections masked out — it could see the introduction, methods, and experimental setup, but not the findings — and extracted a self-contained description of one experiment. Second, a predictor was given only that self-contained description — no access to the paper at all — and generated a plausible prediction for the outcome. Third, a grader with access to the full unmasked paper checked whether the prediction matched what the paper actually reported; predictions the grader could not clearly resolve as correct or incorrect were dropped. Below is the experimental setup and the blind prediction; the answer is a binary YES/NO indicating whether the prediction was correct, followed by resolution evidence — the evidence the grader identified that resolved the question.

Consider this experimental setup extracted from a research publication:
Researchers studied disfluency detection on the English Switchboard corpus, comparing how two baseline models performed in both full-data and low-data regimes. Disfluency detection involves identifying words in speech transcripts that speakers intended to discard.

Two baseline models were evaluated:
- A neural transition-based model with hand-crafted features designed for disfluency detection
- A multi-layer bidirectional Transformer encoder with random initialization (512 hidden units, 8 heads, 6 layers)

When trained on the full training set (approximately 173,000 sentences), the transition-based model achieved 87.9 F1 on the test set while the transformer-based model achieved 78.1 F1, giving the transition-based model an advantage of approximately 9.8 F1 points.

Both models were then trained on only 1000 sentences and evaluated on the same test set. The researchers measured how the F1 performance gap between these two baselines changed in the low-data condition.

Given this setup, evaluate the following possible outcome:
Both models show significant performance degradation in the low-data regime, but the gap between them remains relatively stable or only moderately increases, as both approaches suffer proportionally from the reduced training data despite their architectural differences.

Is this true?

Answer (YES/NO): NO